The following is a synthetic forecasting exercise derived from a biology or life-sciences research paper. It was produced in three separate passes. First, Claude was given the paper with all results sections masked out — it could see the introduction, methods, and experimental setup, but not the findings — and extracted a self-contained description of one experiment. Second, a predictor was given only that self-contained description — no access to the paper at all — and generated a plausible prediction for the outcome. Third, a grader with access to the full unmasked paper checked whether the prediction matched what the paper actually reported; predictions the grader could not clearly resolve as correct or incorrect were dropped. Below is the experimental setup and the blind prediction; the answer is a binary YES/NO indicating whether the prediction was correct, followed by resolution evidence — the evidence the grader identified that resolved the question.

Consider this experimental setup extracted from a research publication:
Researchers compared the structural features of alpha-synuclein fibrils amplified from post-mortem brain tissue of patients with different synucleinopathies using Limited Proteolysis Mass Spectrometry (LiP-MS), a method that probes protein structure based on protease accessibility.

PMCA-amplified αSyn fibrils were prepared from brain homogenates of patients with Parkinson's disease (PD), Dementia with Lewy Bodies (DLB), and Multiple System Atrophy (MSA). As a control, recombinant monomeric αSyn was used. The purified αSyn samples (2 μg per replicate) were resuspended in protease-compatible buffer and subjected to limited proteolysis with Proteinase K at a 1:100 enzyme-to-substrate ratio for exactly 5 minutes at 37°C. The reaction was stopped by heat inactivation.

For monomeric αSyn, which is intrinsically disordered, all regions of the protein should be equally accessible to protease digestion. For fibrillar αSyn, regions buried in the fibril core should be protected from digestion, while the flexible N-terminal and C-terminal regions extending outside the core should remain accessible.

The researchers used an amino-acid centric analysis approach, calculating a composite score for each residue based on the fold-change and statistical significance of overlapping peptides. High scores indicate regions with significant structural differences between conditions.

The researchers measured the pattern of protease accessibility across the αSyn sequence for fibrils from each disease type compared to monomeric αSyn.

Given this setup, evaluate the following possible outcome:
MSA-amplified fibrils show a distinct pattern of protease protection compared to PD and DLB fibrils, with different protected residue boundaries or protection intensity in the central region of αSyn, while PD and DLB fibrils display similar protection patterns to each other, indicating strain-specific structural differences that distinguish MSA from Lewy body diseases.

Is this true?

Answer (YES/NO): NO